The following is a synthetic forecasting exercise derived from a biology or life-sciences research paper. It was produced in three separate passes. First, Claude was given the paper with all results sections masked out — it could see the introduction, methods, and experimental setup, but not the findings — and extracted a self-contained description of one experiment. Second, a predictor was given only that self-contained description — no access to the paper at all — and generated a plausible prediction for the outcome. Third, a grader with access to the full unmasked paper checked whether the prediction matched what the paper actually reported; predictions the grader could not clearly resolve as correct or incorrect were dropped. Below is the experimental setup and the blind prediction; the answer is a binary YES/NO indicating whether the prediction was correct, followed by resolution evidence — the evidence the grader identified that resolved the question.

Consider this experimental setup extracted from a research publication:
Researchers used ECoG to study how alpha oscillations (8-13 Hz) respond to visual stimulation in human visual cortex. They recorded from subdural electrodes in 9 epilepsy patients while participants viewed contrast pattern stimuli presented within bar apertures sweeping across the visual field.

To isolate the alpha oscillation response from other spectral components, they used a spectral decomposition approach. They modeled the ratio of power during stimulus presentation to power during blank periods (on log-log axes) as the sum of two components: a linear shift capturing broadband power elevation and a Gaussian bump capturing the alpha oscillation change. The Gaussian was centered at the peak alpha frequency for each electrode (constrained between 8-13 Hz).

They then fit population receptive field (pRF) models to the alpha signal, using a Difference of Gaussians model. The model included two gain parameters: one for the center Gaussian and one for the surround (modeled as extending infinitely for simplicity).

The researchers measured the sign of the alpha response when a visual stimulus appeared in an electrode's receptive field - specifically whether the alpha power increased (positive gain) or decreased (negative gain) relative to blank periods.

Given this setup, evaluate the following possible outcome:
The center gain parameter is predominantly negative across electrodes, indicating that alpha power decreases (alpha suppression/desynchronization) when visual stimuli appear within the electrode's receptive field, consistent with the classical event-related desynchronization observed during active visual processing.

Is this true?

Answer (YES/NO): YES